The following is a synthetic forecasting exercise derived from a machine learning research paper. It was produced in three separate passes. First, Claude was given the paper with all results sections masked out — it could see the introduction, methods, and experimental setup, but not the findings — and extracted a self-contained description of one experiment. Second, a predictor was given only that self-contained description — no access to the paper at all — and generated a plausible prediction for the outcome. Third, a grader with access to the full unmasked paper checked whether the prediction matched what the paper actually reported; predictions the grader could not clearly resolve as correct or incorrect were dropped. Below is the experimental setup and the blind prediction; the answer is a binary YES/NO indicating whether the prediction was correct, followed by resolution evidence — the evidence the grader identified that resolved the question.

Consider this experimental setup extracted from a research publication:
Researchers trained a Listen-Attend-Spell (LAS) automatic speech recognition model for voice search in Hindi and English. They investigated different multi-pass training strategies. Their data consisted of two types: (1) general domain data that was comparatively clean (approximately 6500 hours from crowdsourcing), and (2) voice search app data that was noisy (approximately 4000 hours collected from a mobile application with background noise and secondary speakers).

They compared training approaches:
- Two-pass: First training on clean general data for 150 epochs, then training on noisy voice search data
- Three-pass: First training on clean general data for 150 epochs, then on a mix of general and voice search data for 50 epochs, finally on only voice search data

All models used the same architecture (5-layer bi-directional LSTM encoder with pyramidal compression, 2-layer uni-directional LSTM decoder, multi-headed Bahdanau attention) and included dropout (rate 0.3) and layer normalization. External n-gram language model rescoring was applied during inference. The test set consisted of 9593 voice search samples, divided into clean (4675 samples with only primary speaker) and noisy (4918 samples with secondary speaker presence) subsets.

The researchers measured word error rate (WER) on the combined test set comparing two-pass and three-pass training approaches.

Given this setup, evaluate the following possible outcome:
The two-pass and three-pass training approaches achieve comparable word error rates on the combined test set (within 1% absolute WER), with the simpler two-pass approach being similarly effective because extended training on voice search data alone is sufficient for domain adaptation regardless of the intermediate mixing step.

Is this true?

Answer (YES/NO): NO